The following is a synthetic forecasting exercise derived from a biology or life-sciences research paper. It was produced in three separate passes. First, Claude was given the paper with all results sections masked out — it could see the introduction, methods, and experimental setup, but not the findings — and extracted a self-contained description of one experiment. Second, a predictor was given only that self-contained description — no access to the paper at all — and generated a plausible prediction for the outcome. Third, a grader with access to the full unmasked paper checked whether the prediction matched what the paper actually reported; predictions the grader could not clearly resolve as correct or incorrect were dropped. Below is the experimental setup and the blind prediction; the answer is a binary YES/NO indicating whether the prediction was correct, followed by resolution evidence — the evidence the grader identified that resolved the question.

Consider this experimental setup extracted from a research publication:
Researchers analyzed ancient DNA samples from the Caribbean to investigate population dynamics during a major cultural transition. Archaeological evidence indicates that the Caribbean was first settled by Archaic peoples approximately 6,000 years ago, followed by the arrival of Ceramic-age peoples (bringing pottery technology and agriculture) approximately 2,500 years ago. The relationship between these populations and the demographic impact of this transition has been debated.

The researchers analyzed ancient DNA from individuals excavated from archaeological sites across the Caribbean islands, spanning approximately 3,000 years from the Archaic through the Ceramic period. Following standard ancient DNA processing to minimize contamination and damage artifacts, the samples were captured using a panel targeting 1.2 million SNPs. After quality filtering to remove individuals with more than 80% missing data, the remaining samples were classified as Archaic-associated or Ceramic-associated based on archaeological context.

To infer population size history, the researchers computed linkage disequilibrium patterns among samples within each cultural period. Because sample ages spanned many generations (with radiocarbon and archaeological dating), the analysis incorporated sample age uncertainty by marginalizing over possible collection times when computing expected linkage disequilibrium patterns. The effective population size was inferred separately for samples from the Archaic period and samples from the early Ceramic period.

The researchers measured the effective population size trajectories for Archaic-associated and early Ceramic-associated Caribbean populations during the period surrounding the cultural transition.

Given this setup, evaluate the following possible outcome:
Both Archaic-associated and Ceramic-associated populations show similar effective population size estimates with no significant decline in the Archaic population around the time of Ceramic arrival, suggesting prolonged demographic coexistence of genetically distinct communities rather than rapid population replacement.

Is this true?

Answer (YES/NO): NO